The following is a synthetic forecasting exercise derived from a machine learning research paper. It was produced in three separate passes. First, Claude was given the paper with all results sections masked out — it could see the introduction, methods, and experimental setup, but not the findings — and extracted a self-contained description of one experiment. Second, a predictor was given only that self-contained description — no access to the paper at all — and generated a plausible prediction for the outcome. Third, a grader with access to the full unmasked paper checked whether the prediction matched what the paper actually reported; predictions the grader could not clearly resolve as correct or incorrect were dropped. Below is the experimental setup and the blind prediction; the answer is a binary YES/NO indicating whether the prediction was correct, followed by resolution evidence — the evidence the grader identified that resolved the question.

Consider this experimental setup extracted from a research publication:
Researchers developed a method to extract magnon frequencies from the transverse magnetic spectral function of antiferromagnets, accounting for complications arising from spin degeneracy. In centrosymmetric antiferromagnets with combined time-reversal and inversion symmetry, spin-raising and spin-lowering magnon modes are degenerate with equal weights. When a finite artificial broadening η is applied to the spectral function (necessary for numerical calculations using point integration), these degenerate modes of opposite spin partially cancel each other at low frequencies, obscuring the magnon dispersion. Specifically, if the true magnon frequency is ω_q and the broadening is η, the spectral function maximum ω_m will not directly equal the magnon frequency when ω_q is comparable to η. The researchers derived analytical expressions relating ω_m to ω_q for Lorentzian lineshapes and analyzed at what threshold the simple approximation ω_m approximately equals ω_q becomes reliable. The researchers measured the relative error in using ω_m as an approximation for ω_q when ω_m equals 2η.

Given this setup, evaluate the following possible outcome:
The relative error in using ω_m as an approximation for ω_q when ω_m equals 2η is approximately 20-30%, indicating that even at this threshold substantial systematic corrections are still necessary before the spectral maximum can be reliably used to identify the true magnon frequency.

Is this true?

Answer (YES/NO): NO